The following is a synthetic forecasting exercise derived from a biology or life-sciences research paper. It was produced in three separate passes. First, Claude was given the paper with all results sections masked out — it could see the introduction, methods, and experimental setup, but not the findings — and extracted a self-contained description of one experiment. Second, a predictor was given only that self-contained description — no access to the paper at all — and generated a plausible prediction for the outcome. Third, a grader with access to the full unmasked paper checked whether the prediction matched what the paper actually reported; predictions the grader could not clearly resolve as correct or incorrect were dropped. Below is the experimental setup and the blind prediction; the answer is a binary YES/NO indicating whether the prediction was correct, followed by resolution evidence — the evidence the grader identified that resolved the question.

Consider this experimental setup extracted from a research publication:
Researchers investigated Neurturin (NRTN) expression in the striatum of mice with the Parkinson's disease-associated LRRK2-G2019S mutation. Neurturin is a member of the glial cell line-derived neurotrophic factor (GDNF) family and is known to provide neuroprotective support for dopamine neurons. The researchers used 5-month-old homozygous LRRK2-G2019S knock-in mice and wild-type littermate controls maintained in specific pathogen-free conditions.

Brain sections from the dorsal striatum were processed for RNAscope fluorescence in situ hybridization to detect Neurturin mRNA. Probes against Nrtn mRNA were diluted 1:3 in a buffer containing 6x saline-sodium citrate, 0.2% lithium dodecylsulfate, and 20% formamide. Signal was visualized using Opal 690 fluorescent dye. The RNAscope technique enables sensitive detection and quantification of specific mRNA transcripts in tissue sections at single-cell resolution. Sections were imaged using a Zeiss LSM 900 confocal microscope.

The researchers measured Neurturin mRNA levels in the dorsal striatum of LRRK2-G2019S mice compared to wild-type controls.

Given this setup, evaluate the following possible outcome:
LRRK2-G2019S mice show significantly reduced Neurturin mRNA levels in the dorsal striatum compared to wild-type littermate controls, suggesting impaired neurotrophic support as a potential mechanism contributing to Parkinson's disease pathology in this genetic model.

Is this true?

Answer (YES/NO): YES